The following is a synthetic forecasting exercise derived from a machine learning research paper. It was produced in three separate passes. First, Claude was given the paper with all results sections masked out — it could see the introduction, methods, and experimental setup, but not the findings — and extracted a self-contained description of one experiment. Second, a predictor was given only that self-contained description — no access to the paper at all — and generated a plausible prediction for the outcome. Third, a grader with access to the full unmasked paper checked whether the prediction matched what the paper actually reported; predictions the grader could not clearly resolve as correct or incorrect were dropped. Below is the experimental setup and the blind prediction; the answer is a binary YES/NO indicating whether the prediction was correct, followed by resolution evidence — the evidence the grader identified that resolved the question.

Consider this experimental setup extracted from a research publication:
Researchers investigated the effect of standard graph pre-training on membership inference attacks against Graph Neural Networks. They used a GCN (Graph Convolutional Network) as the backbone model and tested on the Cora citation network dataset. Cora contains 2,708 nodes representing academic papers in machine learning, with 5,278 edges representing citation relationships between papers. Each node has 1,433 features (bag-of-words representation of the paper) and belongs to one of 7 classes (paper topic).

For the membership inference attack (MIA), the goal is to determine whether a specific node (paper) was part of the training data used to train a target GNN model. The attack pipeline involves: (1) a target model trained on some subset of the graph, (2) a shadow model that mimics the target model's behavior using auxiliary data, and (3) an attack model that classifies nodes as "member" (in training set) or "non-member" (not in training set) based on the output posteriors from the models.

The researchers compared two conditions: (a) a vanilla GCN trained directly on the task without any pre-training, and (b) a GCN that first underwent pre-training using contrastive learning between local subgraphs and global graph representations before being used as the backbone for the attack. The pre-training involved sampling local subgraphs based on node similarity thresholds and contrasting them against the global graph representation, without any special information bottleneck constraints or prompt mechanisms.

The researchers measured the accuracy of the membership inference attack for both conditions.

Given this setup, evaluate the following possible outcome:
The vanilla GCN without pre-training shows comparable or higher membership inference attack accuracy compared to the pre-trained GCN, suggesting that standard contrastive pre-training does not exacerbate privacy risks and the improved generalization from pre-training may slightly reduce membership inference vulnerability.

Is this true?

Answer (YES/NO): YES